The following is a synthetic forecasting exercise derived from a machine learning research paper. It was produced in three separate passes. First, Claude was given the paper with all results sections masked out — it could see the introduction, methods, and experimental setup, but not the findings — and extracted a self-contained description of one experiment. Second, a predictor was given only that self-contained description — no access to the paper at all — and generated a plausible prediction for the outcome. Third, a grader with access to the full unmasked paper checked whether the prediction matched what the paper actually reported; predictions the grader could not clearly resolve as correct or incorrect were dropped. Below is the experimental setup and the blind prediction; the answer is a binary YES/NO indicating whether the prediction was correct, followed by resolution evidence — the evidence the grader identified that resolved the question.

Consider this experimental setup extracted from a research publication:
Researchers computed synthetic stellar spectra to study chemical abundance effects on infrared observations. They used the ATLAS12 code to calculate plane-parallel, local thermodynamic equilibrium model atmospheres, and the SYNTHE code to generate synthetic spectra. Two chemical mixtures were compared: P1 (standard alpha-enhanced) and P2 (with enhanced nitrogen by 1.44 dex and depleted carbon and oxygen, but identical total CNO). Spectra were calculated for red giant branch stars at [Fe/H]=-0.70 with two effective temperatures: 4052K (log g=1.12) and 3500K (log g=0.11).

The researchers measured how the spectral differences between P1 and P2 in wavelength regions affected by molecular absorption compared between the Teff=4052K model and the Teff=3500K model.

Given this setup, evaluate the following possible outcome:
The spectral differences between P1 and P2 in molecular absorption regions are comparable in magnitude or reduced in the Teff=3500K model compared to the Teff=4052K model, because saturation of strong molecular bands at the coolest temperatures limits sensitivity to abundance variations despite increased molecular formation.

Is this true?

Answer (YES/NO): NO